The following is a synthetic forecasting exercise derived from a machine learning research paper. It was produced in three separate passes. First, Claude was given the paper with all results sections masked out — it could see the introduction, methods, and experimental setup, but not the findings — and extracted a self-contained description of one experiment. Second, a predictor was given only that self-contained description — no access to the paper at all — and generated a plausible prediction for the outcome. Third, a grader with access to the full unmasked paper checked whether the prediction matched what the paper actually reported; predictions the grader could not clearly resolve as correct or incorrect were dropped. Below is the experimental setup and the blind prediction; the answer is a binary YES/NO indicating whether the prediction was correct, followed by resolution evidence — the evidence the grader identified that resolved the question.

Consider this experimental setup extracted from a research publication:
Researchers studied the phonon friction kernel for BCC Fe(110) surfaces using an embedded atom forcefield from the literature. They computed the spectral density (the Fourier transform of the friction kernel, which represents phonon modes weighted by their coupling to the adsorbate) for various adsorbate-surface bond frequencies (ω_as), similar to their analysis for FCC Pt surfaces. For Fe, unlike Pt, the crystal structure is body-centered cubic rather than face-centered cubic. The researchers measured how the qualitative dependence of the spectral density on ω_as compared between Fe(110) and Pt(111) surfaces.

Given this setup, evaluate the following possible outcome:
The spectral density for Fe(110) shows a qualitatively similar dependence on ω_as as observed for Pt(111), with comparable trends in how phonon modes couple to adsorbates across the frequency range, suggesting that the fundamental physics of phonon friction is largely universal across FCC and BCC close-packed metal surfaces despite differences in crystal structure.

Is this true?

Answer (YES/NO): YES